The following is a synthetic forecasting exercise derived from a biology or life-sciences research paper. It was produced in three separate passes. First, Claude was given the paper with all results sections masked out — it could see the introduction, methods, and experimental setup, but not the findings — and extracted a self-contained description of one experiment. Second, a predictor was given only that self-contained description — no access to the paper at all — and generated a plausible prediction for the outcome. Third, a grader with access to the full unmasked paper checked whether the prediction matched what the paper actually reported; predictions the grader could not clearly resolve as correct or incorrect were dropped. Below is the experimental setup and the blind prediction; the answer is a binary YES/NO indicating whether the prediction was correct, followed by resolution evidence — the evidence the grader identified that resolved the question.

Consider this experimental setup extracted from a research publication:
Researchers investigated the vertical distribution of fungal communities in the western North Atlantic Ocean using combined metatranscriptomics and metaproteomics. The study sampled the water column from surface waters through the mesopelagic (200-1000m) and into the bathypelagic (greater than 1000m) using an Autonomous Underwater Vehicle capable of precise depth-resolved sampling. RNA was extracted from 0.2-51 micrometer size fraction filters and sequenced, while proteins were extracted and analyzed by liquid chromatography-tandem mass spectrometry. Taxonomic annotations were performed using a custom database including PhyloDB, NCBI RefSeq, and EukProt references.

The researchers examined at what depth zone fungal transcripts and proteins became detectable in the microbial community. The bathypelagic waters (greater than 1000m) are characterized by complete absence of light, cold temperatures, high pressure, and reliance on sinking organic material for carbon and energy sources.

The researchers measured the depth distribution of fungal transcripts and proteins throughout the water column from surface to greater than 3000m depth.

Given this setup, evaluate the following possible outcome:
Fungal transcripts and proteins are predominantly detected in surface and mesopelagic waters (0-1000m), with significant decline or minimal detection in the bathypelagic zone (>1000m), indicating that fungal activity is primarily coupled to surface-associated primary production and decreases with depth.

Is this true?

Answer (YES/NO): NO